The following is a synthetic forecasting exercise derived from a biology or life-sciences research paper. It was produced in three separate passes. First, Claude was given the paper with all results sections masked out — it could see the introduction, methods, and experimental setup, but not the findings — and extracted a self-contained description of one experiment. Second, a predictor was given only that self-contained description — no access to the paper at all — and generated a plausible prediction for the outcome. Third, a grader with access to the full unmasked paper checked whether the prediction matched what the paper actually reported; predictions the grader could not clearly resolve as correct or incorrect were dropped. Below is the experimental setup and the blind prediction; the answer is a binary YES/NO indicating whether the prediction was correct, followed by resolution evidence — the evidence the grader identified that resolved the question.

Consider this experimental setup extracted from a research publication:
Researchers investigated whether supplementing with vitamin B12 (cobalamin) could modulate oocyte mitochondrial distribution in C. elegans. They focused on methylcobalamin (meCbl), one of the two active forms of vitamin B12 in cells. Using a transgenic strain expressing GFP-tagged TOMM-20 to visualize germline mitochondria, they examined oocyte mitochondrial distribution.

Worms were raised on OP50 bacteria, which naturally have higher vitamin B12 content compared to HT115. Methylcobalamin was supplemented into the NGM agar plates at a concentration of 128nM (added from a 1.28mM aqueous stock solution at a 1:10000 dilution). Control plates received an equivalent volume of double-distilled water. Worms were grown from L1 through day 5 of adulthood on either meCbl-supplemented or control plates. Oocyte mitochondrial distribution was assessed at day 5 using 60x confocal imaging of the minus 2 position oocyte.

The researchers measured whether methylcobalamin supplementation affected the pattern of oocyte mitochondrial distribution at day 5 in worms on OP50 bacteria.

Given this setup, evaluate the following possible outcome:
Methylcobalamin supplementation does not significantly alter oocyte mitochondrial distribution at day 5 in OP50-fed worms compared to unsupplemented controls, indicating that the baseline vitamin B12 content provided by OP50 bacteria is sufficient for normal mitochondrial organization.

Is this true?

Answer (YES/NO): NO